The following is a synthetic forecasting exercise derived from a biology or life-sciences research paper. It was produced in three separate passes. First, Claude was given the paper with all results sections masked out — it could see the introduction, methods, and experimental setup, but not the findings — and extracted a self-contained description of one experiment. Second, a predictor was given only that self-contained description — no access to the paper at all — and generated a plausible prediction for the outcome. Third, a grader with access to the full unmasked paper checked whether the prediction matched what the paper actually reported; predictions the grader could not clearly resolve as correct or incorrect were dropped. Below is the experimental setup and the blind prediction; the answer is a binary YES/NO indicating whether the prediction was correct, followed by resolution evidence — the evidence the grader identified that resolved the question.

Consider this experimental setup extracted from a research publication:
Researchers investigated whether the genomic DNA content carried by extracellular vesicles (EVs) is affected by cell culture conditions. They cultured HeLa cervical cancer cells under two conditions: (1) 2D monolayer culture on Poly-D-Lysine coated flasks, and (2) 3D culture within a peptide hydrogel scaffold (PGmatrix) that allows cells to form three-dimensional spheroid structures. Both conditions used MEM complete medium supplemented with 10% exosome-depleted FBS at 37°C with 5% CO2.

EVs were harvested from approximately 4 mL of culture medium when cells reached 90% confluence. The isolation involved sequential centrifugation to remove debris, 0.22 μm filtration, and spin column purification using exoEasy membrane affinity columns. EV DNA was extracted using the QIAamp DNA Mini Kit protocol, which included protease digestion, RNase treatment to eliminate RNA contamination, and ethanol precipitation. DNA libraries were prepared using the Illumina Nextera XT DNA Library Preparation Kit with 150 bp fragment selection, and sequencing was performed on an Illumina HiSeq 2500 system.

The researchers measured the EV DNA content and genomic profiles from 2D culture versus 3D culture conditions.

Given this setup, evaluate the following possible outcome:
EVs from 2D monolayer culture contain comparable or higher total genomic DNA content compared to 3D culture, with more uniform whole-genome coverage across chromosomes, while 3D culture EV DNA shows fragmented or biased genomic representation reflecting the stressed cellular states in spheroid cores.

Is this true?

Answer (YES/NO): NO